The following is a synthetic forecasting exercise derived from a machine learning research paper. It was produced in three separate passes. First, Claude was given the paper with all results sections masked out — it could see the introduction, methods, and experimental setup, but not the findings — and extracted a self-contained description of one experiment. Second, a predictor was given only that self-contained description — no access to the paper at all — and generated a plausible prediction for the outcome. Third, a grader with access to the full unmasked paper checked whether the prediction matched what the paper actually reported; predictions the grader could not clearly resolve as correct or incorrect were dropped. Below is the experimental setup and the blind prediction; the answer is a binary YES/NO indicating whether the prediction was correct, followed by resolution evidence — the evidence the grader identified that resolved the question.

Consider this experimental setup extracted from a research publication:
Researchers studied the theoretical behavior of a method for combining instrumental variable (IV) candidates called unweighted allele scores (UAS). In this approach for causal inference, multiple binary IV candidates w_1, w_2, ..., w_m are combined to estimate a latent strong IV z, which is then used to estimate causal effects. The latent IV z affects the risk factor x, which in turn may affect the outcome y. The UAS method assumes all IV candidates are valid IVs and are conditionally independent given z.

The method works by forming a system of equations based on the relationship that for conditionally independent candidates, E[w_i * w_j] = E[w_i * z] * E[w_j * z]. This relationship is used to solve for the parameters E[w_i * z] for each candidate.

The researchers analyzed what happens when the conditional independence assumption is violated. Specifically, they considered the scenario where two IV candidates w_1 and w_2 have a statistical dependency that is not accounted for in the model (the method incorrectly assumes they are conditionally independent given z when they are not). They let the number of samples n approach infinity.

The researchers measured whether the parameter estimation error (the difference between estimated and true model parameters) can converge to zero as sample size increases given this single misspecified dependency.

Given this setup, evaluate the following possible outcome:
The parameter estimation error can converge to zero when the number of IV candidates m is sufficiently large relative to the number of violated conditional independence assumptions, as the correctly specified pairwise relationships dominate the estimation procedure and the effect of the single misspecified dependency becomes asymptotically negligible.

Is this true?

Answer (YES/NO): NO